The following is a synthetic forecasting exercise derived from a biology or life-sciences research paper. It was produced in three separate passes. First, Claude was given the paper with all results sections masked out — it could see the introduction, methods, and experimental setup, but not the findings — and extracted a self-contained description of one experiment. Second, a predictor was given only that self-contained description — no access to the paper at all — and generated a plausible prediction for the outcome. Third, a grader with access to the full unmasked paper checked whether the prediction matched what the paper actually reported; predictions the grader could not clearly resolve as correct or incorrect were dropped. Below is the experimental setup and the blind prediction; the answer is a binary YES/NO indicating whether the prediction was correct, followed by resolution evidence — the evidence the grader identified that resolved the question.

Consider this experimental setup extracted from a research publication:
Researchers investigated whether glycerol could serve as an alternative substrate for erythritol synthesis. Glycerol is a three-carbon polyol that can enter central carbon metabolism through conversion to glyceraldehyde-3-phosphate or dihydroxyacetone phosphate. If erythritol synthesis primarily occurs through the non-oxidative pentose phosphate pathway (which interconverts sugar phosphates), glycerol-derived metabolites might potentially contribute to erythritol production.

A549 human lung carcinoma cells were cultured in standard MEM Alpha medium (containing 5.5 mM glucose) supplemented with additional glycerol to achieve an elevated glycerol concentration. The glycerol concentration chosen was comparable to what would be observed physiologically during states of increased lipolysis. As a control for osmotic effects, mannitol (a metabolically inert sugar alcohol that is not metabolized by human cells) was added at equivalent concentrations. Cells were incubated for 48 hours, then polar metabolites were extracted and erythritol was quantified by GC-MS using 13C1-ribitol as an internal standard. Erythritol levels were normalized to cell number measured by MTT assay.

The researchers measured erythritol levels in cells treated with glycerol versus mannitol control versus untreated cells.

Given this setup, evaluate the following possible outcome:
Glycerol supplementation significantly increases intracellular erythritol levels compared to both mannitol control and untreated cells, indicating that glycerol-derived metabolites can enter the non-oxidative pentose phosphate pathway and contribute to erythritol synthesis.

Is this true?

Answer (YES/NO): NO